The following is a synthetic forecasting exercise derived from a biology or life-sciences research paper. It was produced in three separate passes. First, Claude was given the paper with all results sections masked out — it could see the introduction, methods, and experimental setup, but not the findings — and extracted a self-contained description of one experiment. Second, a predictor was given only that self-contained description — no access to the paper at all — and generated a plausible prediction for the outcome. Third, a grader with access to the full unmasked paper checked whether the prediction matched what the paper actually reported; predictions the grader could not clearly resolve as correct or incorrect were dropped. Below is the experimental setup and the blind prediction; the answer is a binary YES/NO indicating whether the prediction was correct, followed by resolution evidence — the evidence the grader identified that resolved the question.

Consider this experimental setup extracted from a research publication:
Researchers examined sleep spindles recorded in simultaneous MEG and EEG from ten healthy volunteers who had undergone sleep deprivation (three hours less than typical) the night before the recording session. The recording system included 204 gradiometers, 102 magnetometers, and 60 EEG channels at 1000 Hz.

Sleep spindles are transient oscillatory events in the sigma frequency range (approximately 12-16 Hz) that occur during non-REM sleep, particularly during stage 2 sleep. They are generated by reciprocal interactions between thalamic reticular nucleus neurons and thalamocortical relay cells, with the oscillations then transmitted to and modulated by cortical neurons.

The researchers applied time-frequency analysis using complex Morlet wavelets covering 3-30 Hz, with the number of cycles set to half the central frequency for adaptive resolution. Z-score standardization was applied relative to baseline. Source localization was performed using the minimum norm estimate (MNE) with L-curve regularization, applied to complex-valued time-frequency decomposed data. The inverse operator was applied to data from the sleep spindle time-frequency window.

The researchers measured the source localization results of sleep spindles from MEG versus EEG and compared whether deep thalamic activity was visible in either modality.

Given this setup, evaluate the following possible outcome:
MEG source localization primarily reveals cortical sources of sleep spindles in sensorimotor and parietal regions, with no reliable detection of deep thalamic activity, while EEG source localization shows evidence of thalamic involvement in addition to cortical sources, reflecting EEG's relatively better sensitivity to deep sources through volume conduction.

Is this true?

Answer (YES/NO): NO